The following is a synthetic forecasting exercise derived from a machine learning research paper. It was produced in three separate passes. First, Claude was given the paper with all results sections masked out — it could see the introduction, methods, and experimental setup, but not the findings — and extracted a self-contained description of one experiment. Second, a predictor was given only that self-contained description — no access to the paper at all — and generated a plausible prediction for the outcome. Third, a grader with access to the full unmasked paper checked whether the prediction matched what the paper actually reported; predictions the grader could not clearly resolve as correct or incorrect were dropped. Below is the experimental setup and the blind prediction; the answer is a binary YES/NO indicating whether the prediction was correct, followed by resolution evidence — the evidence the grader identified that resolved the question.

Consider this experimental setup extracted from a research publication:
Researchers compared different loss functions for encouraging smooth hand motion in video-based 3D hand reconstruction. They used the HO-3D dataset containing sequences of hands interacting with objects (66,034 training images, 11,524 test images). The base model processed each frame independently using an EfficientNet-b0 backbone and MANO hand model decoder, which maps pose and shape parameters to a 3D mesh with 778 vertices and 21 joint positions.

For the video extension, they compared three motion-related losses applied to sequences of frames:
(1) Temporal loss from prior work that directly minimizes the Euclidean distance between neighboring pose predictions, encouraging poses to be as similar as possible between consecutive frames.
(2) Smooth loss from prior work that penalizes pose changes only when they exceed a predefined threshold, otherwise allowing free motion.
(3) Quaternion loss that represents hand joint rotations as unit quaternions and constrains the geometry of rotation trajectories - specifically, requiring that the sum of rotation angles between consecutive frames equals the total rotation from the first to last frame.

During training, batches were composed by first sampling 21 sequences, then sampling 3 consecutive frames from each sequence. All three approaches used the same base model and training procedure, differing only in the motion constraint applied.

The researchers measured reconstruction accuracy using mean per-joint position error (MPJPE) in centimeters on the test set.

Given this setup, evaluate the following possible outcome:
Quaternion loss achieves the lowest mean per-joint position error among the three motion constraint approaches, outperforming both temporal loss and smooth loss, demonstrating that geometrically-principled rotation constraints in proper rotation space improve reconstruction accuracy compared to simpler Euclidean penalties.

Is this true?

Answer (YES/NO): YES